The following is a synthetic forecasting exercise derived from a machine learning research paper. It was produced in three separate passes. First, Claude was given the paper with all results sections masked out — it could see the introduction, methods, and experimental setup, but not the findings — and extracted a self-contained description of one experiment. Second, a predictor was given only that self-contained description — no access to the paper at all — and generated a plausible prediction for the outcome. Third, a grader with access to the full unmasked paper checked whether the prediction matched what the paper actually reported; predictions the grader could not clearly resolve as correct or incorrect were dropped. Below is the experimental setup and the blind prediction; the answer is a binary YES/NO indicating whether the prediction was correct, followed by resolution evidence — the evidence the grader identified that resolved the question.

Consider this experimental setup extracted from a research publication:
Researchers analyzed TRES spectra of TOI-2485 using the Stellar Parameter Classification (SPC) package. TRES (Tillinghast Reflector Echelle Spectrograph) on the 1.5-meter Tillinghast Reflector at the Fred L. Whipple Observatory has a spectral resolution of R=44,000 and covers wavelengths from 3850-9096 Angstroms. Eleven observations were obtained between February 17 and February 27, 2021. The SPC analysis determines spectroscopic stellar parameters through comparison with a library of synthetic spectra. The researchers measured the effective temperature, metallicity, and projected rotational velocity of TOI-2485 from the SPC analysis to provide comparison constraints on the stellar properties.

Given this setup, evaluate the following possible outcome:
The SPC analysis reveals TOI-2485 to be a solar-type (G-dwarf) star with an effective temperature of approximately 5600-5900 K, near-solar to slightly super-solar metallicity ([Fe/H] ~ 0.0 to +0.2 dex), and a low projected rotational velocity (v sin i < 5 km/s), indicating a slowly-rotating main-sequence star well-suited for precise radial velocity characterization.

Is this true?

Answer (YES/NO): NO